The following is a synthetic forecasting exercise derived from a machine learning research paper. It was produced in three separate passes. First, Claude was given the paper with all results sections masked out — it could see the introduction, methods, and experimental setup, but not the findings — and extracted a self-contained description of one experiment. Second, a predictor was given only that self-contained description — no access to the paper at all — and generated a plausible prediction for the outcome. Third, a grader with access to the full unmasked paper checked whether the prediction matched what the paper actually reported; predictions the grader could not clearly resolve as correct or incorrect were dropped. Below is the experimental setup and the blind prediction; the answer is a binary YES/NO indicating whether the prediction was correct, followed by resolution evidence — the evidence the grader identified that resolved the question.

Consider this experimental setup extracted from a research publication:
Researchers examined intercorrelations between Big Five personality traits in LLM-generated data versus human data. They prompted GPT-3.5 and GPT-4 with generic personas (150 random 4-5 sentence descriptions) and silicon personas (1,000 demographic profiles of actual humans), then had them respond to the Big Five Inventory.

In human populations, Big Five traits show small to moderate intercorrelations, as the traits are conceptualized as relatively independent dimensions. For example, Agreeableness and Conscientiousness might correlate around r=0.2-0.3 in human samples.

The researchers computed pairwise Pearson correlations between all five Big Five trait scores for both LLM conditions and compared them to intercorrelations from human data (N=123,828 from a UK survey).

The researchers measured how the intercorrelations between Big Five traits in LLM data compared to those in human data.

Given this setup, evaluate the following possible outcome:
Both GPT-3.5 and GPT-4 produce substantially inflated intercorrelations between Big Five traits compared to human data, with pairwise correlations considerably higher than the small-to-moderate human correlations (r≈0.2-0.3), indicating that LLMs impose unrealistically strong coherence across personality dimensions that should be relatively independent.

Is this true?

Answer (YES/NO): YES